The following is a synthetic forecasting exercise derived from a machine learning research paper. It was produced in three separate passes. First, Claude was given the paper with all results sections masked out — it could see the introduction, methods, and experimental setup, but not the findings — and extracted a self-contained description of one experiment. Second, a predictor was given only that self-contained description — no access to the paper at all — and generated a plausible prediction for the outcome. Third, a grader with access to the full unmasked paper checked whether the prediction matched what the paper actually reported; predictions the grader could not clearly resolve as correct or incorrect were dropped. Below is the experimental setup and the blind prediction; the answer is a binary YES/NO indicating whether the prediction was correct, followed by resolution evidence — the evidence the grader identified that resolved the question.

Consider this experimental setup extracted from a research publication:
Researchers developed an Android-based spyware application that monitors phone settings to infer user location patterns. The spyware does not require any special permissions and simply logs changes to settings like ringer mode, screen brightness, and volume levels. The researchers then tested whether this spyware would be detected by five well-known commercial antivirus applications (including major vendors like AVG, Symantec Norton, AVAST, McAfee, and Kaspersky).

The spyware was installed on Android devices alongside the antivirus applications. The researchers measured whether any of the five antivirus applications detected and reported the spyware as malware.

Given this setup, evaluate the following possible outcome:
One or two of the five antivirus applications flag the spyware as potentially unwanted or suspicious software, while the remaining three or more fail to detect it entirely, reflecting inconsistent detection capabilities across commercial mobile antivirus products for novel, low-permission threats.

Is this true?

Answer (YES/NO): NO